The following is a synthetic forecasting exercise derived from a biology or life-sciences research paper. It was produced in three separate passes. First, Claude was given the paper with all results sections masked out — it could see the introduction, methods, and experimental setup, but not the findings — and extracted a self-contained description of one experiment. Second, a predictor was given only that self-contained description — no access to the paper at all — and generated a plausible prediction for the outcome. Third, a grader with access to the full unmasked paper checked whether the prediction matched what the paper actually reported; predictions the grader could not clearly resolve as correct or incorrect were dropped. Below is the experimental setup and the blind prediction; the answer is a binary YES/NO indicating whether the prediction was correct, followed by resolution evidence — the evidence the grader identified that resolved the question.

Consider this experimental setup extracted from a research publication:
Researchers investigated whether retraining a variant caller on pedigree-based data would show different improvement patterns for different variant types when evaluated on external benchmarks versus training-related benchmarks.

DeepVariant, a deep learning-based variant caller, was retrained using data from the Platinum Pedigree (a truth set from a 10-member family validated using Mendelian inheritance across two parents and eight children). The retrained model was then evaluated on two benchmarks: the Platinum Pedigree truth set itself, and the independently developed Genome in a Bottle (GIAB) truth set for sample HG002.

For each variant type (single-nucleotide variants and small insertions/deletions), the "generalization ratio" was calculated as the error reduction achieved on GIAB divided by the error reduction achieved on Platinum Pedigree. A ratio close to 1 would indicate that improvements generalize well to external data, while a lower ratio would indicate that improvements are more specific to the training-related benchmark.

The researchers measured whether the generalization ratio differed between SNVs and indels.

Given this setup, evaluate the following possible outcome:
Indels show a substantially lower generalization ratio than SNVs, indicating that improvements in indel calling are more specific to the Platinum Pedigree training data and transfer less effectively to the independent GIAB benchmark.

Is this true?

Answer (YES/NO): YES